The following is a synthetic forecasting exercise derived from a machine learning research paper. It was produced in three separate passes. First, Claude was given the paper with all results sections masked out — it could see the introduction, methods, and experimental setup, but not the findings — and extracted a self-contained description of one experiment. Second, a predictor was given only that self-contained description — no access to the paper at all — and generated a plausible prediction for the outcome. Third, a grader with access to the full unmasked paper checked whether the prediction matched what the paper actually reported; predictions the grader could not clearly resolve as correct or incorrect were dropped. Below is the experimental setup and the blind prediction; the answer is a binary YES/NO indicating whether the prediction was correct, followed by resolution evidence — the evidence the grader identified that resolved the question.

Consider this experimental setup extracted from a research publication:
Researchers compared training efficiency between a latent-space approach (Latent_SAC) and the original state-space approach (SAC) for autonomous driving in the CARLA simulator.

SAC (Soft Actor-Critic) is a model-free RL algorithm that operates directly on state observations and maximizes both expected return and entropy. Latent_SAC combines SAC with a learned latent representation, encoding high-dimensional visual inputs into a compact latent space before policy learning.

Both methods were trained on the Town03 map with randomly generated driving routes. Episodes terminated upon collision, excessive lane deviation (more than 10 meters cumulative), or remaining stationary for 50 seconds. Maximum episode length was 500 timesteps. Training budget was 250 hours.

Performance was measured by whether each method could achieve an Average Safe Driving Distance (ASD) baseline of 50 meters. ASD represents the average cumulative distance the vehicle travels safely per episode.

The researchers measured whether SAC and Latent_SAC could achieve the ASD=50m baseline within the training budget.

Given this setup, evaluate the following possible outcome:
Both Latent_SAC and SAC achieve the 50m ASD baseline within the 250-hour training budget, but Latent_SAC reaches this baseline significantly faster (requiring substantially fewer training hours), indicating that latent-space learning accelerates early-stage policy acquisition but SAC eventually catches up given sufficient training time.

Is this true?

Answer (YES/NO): NO